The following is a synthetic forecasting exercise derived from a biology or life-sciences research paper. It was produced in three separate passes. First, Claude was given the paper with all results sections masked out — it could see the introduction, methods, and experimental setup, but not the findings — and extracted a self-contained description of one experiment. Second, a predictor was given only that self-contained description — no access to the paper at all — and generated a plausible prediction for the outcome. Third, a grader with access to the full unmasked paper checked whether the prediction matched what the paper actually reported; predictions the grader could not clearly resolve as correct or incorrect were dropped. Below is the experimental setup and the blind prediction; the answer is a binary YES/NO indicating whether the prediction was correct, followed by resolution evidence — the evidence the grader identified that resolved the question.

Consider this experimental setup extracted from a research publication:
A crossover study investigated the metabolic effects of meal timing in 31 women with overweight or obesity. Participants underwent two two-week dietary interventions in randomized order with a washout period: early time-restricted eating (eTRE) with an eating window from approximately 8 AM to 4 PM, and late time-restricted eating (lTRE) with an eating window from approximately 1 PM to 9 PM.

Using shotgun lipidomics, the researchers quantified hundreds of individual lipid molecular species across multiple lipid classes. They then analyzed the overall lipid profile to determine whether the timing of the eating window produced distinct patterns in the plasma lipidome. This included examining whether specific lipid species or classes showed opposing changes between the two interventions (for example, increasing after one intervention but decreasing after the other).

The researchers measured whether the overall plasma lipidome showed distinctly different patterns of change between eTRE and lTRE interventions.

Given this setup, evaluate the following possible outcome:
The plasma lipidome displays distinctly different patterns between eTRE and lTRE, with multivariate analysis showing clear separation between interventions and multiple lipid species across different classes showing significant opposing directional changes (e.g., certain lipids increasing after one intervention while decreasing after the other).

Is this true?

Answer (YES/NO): NO